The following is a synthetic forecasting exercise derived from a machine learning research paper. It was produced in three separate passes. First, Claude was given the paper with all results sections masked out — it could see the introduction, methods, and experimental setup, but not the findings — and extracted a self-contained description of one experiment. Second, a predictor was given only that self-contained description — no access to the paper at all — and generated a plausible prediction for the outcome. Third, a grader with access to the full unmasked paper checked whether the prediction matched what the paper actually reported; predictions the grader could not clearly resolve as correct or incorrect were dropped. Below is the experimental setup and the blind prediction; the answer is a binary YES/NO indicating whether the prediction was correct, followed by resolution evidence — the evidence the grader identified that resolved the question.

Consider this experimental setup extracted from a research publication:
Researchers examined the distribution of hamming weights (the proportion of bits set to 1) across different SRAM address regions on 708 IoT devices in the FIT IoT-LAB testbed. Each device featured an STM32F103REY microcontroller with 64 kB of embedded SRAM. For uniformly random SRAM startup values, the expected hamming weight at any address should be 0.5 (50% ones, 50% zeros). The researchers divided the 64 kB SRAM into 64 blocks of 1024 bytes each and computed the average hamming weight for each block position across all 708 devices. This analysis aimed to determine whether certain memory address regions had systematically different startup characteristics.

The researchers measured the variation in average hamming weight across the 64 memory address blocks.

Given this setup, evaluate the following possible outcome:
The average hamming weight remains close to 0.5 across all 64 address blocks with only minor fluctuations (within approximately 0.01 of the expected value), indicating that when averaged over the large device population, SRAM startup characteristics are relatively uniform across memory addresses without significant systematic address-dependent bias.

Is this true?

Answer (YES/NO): NO